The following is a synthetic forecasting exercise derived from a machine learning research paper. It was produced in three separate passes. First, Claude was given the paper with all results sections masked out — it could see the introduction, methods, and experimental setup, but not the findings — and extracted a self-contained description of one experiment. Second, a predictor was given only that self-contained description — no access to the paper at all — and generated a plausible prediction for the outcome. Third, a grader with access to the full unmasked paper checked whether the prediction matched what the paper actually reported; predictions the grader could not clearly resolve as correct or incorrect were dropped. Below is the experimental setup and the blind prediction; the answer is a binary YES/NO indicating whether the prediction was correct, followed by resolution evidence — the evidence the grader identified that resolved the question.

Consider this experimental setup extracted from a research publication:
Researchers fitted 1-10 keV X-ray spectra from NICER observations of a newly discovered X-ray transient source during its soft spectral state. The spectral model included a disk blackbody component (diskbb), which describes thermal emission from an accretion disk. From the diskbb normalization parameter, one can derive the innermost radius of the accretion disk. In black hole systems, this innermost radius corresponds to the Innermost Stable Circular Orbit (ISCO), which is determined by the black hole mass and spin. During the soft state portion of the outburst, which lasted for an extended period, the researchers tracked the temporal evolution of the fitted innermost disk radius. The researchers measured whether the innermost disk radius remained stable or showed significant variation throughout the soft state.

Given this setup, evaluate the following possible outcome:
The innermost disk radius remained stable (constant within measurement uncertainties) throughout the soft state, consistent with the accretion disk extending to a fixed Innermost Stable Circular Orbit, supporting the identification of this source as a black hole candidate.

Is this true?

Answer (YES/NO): YES